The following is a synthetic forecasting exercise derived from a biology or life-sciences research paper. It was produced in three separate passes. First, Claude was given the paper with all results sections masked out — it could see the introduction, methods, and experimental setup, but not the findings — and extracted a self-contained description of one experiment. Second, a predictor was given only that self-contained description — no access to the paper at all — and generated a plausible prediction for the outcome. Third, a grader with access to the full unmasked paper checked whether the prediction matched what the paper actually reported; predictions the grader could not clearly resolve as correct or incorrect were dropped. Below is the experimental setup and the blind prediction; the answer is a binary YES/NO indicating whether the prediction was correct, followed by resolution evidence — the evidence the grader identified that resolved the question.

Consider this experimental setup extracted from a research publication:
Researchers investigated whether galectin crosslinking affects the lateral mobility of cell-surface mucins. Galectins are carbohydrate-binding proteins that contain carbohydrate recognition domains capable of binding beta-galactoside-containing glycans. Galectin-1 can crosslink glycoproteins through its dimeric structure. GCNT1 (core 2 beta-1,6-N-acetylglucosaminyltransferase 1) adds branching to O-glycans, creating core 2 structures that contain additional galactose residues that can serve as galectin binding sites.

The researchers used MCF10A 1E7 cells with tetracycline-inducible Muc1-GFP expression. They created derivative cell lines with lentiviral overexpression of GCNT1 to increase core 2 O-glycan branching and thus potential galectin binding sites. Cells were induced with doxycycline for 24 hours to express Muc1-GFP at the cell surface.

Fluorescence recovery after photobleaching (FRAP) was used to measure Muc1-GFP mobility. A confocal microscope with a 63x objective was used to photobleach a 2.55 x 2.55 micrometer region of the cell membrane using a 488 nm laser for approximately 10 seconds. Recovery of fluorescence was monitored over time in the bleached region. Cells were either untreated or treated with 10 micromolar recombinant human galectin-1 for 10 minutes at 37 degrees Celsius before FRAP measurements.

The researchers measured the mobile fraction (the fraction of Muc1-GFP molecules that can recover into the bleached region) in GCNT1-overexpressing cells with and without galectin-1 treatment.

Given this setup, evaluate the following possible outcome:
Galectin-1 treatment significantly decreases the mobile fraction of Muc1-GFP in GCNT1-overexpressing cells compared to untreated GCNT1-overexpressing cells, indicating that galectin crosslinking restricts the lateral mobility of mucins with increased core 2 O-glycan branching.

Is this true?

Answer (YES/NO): NO